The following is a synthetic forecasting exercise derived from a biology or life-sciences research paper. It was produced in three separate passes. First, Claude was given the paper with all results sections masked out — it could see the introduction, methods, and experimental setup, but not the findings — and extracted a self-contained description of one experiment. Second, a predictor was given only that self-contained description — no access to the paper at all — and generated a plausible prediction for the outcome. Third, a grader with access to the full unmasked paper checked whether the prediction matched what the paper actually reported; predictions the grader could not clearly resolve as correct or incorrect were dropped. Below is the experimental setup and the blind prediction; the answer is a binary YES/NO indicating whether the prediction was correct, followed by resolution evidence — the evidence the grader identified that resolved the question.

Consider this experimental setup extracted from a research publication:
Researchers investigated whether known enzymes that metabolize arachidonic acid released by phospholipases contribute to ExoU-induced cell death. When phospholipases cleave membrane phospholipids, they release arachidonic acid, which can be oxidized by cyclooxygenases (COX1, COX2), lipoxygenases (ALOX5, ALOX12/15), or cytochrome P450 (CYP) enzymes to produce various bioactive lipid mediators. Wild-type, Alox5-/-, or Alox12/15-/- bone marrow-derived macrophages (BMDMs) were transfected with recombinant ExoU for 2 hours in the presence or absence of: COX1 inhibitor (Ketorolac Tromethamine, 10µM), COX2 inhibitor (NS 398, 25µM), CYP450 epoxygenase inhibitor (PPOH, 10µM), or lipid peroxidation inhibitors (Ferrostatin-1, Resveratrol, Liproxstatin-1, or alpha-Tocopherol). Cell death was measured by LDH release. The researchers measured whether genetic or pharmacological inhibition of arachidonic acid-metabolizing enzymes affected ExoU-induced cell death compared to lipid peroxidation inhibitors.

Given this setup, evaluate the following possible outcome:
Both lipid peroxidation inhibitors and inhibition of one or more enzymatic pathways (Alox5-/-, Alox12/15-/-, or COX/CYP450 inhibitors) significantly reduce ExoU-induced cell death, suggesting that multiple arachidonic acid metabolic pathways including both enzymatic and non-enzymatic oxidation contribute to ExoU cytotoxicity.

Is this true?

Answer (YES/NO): NO